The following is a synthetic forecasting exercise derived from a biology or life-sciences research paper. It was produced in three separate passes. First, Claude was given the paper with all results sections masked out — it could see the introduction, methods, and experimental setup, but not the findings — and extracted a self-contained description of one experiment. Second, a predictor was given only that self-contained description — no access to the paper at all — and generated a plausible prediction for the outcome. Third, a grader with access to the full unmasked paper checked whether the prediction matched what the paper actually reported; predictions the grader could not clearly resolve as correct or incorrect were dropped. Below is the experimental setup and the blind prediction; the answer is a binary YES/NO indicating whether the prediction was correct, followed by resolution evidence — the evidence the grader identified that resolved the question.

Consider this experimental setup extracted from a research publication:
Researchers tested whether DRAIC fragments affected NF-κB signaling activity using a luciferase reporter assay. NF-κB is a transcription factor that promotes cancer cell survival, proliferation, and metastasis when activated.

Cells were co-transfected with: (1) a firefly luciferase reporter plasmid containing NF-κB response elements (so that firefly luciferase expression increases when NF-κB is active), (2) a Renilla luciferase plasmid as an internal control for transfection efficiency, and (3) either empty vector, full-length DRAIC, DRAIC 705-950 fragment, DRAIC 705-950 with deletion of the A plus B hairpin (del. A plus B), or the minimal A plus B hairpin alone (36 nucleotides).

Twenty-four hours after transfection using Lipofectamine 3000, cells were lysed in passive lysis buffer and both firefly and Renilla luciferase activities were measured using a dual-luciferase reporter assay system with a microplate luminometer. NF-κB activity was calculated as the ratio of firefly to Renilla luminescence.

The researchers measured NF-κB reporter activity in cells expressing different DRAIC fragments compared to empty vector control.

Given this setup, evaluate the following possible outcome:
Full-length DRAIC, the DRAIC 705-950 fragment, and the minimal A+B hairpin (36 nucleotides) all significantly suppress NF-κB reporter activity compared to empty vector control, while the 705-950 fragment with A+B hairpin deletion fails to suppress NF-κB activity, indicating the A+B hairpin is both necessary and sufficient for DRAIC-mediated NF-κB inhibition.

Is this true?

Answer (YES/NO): YES